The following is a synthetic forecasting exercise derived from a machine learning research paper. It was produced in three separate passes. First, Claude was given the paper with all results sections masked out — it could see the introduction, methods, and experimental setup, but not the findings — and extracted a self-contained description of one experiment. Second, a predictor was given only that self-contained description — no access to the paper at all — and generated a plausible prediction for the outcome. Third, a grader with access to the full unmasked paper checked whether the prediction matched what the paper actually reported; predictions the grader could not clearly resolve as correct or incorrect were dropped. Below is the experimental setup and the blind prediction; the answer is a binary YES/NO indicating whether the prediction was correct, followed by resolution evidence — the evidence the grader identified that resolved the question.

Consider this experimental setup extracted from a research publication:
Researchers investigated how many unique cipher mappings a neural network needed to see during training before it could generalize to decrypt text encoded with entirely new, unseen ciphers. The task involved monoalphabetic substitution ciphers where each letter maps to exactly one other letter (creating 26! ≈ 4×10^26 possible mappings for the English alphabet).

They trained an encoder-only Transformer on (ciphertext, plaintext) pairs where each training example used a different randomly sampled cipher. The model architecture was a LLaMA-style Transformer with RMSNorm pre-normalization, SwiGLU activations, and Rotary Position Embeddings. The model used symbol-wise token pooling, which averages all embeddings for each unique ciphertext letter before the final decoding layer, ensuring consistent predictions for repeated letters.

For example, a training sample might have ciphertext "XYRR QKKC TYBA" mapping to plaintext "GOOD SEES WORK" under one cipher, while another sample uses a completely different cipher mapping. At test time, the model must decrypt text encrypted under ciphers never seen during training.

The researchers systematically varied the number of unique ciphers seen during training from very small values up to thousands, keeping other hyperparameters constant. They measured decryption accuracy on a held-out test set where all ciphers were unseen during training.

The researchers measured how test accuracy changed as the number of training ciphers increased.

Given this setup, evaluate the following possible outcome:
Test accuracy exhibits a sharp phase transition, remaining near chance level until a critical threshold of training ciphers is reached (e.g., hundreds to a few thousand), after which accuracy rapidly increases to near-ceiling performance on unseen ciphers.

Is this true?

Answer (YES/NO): YES